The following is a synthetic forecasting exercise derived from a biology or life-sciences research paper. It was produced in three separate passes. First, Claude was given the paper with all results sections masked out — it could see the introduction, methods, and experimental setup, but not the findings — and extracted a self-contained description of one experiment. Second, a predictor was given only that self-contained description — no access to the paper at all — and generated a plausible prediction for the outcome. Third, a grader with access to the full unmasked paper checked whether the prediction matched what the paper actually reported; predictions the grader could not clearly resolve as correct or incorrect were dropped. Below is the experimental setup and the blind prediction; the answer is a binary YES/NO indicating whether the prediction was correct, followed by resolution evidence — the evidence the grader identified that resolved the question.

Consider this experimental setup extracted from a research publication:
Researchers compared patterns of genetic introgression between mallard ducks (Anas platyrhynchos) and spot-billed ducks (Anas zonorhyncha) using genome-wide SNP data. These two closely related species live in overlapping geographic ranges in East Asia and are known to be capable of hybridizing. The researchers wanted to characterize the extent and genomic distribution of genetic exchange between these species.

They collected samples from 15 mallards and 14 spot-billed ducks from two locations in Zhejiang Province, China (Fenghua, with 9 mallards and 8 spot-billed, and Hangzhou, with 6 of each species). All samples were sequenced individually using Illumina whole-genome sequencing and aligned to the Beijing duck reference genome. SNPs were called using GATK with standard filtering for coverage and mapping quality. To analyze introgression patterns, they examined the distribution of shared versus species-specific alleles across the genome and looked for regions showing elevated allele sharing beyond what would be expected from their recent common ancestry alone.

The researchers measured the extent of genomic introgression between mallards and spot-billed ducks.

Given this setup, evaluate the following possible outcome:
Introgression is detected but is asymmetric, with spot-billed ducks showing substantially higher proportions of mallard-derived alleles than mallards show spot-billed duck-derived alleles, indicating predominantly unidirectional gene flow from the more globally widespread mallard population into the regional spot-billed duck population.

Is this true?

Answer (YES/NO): NO